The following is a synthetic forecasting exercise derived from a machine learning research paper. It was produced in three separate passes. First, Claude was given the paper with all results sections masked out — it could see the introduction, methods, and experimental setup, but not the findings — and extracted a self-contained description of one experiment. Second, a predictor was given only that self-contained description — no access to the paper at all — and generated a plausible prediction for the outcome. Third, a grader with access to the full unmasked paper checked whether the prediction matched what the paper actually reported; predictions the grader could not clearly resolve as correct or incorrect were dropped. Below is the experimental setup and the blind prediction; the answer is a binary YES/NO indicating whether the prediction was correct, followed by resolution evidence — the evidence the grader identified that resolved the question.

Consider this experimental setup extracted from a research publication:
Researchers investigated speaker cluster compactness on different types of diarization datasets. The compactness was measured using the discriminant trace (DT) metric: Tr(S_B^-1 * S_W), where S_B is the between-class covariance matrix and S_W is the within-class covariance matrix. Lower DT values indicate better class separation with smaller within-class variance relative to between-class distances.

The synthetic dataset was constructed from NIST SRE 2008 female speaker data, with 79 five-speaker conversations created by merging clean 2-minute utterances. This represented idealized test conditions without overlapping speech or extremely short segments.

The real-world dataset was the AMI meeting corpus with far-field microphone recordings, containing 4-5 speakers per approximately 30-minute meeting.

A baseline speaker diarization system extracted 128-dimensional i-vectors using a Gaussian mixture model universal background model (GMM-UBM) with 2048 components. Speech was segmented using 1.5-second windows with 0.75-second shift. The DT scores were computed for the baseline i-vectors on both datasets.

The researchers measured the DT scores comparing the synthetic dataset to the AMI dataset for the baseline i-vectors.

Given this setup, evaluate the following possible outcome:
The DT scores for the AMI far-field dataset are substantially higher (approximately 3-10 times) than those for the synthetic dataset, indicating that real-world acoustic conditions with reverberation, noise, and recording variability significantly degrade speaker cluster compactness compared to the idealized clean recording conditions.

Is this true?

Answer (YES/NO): NO